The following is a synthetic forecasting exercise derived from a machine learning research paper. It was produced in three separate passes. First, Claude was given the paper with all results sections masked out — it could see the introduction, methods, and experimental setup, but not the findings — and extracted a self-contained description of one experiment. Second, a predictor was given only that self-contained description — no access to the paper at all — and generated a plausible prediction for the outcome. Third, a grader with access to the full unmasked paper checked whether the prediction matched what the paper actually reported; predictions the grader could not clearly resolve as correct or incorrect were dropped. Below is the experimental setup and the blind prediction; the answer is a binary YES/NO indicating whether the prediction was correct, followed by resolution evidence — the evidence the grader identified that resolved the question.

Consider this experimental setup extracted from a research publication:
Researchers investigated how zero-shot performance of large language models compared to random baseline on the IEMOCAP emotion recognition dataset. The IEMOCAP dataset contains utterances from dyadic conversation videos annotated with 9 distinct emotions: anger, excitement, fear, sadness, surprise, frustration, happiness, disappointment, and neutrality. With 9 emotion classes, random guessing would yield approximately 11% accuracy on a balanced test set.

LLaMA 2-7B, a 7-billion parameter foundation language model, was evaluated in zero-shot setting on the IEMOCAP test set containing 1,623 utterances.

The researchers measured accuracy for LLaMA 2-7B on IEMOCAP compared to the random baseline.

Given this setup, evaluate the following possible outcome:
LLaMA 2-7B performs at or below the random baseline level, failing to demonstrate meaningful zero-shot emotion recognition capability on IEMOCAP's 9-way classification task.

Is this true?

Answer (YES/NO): NO